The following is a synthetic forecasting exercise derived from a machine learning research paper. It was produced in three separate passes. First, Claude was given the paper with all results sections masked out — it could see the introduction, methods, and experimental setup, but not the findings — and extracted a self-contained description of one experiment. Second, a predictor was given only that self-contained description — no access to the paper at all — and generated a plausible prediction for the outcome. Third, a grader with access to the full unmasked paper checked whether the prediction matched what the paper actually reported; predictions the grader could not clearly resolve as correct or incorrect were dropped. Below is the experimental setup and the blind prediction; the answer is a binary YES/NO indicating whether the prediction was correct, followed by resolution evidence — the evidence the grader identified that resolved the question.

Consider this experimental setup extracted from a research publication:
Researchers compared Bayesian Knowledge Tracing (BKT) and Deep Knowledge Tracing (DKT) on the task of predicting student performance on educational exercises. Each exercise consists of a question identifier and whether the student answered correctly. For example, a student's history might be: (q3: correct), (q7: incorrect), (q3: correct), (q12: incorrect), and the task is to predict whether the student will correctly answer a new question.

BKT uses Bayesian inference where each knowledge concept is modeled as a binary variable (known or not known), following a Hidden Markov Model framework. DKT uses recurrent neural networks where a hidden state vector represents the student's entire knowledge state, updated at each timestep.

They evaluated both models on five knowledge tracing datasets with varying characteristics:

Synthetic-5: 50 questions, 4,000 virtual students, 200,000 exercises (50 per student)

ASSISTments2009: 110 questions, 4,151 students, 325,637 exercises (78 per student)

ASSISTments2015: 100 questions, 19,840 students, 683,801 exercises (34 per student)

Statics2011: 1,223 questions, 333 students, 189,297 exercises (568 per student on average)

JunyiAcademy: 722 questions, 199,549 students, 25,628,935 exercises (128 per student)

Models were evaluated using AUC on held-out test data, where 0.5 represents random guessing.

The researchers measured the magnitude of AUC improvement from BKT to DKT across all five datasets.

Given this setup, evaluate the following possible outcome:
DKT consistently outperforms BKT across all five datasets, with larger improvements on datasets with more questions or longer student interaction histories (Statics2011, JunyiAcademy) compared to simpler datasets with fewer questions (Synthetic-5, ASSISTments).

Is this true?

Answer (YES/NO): NO